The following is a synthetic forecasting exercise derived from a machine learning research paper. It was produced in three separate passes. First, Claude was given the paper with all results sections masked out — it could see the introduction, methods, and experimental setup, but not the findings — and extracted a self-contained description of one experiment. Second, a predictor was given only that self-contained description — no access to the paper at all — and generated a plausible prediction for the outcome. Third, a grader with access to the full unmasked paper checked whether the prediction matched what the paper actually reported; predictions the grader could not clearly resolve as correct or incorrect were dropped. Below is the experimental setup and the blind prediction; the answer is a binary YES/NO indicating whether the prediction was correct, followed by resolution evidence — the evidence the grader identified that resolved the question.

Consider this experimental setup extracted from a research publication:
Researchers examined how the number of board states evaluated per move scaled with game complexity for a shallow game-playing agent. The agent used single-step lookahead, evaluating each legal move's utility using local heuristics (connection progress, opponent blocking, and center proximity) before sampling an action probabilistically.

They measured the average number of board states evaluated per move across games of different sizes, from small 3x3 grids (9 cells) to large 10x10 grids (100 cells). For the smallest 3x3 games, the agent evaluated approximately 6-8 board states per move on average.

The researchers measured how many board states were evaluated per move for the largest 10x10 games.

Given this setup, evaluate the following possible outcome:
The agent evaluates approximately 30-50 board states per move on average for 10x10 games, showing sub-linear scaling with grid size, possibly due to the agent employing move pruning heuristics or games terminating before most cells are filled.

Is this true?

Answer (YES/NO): NO